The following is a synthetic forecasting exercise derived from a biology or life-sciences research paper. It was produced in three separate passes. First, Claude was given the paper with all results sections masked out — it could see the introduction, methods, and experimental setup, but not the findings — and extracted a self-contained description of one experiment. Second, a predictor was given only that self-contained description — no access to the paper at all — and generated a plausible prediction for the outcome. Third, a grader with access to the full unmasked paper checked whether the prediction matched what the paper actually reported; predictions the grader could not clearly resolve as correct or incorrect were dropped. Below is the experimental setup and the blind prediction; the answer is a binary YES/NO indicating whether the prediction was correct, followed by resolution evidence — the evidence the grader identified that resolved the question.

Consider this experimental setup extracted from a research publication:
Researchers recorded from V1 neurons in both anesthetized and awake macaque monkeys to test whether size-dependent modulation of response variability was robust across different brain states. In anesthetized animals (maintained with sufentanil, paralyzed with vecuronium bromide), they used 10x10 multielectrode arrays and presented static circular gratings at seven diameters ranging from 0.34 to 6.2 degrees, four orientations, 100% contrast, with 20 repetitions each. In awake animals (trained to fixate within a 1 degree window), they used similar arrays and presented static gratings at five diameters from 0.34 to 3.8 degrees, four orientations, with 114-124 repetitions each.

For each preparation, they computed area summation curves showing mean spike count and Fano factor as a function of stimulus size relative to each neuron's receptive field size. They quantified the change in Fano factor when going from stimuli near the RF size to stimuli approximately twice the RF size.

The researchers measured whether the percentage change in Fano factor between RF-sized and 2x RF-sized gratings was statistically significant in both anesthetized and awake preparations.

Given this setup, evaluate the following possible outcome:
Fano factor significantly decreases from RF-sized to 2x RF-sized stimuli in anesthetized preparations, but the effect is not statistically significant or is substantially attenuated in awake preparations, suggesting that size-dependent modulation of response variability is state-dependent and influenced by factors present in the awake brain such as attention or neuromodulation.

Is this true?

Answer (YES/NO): NO